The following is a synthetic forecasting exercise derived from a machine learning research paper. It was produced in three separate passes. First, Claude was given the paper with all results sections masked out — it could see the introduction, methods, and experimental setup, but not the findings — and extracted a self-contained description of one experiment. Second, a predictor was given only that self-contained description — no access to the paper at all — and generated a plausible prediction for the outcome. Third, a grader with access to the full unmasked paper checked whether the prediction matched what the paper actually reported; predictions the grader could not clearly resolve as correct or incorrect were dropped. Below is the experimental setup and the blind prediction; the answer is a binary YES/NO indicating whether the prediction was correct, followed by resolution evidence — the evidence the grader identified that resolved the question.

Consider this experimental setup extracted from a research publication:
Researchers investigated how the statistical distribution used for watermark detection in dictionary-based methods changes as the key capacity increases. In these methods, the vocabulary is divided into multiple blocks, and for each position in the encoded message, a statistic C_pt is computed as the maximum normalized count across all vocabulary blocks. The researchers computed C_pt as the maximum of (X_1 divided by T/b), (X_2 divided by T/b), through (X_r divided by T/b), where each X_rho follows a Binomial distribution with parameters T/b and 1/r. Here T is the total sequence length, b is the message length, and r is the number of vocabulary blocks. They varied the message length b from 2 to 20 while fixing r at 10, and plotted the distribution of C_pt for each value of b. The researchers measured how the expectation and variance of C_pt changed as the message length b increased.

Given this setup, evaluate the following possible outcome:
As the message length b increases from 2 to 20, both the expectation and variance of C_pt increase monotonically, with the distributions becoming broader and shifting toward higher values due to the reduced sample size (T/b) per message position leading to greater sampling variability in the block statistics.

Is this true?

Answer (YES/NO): NO